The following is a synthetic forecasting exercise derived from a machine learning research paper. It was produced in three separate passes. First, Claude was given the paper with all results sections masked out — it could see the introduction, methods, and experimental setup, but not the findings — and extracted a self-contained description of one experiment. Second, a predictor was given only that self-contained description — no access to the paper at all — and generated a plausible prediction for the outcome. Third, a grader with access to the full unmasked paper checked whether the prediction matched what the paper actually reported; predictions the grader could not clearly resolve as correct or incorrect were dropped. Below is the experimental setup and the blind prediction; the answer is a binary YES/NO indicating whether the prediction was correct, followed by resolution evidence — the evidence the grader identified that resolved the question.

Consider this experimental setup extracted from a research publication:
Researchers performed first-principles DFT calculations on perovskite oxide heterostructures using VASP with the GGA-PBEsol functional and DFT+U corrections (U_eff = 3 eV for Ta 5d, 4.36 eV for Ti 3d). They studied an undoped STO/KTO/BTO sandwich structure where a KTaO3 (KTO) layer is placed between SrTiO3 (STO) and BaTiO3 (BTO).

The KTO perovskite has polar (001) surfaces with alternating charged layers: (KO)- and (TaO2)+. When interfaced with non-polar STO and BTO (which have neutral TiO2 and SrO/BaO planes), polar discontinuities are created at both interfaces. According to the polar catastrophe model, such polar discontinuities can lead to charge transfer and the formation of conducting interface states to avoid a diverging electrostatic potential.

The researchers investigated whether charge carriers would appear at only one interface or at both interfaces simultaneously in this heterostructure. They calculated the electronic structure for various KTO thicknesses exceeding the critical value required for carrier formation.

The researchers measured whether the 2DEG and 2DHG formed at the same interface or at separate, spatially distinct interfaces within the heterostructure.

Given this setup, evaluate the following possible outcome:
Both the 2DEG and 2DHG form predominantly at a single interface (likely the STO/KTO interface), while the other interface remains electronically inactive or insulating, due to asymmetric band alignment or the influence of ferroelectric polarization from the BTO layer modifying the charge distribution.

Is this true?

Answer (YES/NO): NO